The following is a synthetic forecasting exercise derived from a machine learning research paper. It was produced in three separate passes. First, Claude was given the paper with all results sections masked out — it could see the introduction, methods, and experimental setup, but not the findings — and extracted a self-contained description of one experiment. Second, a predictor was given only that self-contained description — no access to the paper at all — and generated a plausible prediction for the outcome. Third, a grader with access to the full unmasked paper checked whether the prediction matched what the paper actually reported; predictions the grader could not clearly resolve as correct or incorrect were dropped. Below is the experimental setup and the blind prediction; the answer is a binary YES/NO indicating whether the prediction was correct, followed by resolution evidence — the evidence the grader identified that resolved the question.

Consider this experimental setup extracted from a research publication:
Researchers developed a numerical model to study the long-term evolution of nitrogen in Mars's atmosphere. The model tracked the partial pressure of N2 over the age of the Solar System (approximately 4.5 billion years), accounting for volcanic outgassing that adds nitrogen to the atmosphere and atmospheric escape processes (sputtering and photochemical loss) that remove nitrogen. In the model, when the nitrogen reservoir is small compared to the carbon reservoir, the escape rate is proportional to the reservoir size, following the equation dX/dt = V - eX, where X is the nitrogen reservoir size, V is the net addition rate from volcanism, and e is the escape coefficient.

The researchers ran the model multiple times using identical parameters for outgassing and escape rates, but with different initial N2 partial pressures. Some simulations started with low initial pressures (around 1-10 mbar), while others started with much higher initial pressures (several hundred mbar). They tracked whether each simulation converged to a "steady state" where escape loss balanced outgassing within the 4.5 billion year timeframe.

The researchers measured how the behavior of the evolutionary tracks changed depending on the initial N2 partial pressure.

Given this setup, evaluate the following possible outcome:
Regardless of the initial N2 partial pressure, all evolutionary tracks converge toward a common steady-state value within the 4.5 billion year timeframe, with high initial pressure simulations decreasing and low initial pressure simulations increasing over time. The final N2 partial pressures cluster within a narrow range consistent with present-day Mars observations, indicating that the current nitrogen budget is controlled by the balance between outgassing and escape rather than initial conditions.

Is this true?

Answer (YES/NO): NO